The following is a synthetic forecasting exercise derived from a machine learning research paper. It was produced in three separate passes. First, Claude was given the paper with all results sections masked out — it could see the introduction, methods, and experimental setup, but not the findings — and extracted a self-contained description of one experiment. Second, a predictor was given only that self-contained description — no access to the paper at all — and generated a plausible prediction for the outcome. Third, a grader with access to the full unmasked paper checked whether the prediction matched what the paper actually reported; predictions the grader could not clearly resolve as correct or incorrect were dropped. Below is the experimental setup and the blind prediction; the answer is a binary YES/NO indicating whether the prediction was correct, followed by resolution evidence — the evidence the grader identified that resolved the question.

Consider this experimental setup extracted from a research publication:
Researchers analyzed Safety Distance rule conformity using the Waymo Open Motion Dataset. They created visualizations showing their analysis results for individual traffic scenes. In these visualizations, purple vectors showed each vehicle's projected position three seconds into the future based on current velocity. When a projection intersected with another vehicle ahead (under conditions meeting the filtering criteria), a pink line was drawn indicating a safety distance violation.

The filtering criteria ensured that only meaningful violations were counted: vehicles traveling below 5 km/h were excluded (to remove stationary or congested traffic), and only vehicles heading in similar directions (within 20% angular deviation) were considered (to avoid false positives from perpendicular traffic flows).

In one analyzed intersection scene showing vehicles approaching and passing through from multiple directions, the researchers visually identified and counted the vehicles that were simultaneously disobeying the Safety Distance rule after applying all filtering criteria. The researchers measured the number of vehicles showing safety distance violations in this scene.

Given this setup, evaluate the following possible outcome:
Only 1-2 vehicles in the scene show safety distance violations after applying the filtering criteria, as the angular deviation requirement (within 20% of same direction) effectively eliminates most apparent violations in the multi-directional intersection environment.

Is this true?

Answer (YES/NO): NO